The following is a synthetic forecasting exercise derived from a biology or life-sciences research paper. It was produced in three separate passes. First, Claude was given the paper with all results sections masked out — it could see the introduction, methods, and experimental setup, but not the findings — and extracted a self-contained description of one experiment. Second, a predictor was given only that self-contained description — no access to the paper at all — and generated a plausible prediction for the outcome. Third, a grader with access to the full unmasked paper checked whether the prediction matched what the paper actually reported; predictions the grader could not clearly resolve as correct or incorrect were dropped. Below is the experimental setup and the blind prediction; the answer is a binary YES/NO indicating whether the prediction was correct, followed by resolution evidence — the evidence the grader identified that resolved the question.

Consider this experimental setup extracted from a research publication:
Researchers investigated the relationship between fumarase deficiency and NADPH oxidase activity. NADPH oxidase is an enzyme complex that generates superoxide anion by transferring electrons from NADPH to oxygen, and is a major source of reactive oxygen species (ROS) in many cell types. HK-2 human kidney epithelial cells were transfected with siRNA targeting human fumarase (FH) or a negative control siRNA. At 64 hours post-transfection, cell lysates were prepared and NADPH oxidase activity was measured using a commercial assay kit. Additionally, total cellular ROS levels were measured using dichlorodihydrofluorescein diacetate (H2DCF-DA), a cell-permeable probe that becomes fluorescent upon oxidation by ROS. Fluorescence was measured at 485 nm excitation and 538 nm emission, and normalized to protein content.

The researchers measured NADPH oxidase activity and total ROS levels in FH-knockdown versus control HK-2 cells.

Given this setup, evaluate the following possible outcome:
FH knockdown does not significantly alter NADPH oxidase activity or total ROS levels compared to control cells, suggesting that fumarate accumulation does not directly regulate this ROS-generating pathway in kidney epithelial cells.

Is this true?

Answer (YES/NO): NO